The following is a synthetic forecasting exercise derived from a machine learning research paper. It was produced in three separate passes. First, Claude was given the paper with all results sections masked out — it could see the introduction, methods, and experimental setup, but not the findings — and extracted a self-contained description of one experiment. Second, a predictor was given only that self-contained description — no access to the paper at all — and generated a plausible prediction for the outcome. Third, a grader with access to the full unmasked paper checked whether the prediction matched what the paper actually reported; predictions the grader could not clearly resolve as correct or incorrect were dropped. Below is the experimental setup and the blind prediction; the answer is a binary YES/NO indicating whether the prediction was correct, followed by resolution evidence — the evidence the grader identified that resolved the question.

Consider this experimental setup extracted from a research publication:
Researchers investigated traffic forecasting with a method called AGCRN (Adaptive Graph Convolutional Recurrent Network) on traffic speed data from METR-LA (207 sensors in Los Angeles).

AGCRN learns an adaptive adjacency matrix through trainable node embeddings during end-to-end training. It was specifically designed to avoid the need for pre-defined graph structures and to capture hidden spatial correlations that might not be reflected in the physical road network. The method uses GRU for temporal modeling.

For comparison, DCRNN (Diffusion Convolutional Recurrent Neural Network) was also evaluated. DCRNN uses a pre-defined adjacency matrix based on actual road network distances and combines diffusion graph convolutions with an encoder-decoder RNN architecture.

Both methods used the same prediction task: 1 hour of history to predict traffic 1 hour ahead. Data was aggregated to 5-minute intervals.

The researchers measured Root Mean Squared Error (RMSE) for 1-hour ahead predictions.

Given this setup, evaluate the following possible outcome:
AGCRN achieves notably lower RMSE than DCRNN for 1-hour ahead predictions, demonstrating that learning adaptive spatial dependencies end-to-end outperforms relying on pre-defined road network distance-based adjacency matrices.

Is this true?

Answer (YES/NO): NO